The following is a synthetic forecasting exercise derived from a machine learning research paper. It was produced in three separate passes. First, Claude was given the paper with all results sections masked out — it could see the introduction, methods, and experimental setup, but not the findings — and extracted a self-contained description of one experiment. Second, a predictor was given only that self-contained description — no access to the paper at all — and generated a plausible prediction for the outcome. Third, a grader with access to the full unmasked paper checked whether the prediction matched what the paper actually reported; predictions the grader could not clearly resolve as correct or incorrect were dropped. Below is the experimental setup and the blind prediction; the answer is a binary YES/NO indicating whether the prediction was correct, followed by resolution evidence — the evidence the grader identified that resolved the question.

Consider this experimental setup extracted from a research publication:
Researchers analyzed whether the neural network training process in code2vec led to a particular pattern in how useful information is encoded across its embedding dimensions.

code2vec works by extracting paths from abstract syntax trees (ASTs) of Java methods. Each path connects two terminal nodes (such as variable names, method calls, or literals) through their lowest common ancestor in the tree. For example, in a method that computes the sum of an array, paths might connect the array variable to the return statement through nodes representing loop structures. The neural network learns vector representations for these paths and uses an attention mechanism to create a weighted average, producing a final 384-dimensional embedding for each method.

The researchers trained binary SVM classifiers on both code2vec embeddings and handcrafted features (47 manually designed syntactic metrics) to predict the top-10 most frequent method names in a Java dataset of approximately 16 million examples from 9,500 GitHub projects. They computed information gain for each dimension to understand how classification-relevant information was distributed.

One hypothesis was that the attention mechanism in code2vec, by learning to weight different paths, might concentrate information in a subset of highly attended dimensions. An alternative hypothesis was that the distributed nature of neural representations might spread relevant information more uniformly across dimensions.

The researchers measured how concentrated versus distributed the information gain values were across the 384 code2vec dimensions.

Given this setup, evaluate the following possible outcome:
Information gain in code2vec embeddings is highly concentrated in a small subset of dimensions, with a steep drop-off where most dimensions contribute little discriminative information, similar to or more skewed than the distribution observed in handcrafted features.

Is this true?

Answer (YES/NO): NO